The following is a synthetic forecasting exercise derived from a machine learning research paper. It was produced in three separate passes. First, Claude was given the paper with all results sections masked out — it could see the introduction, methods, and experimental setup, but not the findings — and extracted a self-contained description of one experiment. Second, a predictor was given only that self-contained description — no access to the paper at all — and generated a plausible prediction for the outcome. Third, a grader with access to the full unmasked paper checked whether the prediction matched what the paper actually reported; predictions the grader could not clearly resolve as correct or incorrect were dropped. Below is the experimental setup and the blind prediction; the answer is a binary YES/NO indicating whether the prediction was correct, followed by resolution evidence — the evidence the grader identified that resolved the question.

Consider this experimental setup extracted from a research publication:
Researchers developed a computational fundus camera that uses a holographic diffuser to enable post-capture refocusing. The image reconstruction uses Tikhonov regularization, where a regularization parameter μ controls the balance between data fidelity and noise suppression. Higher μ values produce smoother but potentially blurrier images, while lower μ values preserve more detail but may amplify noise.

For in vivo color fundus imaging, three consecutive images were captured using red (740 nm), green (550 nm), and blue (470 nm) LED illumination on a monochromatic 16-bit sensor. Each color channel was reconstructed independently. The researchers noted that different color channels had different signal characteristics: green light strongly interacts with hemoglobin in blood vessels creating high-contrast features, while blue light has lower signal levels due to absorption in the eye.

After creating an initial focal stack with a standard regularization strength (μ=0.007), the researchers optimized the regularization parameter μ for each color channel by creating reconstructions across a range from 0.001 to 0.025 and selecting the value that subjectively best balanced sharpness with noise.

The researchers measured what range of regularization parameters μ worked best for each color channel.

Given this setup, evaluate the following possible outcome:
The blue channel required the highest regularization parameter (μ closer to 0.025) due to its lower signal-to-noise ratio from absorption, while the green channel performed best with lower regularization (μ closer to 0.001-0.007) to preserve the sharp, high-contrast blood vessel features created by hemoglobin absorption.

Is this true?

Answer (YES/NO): YES